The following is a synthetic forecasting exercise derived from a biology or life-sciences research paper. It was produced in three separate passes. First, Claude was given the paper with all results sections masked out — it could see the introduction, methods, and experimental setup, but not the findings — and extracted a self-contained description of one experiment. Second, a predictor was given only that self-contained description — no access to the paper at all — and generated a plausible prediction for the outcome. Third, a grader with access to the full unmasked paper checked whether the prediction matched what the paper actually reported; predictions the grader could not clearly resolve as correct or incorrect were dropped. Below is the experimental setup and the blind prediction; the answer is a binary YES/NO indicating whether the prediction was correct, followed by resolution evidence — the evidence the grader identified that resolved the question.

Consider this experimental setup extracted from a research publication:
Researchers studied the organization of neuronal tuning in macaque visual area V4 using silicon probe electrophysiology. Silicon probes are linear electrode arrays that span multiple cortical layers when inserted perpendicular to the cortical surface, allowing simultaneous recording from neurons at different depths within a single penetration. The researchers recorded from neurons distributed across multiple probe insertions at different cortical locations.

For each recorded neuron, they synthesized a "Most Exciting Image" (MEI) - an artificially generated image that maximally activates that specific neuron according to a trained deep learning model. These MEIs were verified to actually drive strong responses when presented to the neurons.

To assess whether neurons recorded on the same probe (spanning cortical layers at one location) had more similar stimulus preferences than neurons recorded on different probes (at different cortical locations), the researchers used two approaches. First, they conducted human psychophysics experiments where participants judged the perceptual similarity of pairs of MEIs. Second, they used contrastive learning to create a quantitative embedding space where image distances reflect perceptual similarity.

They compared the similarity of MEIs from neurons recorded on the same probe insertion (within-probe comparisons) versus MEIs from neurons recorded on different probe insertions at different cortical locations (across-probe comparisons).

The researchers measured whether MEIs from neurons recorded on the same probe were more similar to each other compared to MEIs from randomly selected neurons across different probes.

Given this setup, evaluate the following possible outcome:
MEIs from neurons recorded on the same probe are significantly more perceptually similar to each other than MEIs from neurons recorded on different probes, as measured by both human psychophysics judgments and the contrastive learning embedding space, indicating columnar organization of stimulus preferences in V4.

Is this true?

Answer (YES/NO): YES